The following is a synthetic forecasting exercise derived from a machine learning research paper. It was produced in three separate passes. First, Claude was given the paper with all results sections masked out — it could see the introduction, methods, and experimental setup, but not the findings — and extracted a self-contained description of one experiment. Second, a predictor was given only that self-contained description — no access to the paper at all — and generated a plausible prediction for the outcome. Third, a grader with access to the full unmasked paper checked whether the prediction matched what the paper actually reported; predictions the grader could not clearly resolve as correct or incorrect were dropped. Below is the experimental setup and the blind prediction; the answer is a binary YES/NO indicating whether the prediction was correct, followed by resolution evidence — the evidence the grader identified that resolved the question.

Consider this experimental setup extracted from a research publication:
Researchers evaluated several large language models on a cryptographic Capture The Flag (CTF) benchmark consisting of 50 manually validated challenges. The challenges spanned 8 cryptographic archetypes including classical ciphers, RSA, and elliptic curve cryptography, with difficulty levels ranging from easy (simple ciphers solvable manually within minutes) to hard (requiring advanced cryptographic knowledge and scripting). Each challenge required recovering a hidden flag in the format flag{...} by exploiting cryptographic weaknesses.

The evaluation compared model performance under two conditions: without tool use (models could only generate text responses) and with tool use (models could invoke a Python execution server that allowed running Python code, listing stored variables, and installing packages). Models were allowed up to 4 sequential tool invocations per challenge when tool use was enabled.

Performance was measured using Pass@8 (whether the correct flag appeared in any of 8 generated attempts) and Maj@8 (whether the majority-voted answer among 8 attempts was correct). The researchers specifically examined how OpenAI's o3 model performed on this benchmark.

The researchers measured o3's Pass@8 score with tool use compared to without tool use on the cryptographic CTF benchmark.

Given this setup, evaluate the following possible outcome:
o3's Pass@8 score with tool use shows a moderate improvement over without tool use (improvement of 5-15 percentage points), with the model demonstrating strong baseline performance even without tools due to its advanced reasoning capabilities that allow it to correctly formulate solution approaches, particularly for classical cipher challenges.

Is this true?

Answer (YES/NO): NO